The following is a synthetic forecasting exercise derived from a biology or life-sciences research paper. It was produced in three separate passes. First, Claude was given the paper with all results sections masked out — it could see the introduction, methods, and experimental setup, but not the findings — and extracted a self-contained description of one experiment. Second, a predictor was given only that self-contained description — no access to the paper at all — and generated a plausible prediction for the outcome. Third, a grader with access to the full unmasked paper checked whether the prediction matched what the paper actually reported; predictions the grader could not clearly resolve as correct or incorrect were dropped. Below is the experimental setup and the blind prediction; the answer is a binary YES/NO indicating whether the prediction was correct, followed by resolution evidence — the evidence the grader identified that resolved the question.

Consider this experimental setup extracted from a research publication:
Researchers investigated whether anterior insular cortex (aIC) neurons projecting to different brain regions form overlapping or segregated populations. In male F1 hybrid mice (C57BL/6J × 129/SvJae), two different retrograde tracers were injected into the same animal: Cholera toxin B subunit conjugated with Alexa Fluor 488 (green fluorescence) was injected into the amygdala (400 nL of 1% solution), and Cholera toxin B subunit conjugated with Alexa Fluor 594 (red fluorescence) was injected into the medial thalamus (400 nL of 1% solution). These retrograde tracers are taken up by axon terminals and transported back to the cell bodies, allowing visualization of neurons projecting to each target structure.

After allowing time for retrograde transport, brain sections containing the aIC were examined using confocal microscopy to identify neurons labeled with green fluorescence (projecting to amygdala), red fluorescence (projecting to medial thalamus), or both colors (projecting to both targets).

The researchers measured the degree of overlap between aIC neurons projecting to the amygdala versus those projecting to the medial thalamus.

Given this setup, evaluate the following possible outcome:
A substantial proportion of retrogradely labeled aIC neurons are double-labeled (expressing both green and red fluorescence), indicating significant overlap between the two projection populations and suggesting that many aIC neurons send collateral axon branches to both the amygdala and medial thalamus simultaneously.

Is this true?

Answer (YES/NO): NO